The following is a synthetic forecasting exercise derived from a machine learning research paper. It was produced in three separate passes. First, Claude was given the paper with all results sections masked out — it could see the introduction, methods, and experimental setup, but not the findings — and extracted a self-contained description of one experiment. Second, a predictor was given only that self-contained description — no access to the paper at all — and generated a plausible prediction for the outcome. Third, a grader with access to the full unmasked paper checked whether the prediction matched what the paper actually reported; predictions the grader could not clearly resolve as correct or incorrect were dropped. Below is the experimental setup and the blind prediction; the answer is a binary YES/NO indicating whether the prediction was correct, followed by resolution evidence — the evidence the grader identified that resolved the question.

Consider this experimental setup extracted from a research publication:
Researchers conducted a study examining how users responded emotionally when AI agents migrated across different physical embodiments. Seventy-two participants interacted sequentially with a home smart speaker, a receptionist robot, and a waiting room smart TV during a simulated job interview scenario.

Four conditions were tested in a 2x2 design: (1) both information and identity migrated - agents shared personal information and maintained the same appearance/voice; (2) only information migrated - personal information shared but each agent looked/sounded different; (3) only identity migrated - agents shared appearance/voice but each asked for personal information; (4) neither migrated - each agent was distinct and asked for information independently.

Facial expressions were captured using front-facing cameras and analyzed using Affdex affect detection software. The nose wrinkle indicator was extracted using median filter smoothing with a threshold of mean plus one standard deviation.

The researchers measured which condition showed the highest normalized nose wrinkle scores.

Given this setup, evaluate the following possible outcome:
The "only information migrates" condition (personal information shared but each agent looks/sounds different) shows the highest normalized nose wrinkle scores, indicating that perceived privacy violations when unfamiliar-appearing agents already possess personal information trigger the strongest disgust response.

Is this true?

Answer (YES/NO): NO